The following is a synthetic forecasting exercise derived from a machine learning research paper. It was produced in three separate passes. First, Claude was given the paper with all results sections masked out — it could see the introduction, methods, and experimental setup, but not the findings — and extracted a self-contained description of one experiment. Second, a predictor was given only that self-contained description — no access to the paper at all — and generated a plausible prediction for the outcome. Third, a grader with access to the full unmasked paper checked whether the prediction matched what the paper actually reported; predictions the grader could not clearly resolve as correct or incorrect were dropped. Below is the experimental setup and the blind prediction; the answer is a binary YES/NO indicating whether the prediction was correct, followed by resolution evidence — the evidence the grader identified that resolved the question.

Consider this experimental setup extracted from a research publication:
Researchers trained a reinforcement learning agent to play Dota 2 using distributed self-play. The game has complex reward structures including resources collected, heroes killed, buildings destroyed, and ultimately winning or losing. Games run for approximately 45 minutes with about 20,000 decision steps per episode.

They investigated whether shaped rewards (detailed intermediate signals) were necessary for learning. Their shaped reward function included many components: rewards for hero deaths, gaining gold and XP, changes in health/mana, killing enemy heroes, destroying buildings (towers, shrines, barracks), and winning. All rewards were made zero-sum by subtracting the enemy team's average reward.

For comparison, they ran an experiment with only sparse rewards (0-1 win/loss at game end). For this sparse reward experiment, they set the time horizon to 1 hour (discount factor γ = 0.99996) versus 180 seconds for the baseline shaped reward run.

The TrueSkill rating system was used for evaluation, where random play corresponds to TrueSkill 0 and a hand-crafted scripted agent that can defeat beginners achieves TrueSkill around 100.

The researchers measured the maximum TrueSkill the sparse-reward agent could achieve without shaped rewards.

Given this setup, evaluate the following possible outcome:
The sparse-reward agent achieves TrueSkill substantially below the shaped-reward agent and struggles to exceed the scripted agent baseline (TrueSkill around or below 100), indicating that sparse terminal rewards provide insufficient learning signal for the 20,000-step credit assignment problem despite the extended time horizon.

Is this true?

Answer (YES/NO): NO